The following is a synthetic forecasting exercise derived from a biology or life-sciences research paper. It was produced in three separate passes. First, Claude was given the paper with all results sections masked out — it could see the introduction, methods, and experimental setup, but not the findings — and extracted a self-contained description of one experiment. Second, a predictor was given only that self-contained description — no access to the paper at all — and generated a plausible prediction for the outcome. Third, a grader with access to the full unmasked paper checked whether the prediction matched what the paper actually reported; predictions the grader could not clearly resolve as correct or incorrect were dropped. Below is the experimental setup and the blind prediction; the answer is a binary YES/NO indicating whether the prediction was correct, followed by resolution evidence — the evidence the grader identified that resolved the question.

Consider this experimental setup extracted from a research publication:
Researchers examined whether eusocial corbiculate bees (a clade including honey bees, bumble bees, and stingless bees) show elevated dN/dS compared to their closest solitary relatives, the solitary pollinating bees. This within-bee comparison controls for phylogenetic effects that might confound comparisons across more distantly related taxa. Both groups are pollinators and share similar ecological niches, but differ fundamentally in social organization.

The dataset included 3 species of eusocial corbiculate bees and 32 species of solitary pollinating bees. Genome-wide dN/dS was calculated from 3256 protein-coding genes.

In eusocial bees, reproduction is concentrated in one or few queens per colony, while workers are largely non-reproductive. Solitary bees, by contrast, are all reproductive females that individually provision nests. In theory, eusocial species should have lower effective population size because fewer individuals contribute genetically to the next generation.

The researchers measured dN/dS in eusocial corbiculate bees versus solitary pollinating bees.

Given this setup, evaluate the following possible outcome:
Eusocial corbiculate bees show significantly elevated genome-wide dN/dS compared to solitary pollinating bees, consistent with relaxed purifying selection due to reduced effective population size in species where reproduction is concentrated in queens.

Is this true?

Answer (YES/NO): NO